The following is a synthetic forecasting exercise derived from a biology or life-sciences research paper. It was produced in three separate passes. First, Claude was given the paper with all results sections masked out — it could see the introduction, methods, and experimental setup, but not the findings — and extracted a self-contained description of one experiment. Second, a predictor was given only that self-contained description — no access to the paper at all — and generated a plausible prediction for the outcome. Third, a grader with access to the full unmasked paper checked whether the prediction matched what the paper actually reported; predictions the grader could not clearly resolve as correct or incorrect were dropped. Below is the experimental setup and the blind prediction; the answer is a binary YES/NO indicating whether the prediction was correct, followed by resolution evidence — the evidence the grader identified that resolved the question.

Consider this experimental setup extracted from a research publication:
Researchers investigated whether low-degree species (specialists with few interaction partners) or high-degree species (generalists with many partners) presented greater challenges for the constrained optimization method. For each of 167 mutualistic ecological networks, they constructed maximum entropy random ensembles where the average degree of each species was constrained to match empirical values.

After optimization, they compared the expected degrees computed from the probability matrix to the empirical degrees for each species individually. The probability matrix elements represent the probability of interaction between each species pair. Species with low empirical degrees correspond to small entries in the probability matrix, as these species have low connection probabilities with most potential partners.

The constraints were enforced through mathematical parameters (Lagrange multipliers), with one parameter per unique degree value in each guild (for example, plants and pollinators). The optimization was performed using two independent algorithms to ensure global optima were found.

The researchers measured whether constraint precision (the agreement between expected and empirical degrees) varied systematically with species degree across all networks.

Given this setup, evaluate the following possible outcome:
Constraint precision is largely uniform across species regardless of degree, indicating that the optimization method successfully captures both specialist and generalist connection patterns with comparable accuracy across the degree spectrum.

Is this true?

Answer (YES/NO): NO